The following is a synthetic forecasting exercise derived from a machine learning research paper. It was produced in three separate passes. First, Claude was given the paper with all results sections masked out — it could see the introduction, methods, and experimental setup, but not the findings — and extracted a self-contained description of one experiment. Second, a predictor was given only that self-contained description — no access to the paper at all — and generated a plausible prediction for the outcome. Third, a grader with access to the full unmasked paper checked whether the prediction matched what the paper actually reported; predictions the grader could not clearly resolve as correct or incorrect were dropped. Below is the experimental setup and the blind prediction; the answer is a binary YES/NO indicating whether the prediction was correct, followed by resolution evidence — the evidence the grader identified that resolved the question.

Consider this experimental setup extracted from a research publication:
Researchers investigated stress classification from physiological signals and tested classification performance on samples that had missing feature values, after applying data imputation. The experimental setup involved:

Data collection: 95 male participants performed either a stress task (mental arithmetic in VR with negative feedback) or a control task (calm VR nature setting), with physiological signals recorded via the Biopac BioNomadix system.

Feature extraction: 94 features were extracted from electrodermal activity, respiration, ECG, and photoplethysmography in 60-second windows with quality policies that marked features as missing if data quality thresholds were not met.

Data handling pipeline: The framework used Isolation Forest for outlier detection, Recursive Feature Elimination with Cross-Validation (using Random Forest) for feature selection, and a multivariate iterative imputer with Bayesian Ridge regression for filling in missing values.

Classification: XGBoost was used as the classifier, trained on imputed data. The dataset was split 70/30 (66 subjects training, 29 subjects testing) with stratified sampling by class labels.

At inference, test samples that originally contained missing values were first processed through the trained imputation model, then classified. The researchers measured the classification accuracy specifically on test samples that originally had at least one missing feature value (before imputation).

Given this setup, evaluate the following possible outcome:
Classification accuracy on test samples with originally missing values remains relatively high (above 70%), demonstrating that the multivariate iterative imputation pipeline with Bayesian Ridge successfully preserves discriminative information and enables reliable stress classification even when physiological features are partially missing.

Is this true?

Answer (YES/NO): YES